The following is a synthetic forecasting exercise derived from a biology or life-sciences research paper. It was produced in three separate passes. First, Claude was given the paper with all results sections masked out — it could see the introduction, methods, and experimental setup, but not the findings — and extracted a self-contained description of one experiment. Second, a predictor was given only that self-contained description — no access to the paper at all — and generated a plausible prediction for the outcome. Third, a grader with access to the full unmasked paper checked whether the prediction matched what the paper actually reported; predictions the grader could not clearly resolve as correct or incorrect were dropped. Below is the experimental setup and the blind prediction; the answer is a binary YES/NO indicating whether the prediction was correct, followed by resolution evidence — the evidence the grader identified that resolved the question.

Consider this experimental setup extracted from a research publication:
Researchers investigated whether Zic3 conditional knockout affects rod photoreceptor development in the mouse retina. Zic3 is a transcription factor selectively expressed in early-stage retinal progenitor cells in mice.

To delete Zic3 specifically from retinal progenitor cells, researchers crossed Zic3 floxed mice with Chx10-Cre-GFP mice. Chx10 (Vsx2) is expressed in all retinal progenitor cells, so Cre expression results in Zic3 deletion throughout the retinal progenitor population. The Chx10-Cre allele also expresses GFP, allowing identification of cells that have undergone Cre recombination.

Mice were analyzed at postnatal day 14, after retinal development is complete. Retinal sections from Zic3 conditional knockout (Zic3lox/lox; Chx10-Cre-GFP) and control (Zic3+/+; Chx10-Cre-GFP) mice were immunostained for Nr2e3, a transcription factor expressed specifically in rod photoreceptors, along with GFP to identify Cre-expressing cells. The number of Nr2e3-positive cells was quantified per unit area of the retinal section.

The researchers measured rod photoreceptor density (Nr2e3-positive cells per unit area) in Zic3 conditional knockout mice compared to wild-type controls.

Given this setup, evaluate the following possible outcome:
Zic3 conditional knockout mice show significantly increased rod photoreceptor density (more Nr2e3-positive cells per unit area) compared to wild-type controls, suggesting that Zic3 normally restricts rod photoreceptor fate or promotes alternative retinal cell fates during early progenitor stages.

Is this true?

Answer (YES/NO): NO